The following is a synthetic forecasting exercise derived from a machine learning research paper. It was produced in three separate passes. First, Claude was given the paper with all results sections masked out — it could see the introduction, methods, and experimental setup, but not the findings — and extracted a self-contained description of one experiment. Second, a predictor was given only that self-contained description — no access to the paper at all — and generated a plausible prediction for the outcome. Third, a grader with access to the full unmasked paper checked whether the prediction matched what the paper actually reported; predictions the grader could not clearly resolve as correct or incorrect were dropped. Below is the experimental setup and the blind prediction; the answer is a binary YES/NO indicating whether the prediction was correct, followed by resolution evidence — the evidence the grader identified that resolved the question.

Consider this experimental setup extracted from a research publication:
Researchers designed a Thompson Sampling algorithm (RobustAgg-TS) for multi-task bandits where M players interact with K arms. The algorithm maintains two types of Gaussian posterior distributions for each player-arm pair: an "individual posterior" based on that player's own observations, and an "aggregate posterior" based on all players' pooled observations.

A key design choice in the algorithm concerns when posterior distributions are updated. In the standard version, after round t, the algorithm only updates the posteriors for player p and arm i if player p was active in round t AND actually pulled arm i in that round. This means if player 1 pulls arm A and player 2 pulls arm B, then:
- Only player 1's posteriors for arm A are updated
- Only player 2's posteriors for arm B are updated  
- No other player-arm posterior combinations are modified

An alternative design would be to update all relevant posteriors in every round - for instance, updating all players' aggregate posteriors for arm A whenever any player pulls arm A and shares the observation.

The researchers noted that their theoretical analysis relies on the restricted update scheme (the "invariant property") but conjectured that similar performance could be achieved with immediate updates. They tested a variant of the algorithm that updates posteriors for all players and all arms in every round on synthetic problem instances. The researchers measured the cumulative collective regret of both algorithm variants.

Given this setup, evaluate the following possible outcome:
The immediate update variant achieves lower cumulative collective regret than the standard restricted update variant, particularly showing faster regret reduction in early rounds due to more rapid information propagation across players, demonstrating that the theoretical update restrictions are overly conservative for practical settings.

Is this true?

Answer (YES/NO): NO